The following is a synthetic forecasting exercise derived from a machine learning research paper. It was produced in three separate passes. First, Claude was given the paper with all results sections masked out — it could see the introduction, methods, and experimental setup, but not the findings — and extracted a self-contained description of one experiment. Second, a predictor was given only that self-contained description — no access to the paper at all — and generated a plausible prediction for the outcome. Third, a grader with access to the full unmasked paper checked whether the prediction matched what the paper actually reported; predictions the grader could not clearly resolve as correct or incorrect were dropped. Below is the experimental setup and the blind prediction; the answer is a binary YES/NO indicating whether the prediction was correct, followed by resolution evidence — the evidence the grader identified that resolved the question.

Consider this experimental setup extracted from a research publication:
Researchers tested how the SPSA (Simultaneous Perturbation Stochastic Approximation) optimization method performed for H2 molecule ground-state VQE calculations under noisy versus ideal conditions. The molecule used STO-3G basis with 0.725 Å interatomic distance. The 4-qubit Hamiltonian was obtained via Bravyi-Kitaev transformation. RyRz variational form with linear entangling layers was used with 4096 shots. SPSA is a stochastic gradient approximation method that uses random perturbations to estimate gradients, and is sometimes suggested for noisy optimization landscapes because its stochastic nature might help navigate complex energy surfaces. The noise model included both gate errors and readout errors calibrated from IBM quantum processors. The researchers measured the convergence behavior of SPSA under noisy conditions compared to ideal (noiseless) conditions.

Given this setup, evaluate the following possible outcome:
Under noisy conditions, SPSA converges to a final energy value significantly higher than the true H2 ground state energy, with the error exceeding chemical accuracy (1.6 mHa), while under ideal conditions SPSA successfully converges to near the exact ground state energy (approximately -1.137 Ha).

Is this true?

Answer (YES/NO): NO